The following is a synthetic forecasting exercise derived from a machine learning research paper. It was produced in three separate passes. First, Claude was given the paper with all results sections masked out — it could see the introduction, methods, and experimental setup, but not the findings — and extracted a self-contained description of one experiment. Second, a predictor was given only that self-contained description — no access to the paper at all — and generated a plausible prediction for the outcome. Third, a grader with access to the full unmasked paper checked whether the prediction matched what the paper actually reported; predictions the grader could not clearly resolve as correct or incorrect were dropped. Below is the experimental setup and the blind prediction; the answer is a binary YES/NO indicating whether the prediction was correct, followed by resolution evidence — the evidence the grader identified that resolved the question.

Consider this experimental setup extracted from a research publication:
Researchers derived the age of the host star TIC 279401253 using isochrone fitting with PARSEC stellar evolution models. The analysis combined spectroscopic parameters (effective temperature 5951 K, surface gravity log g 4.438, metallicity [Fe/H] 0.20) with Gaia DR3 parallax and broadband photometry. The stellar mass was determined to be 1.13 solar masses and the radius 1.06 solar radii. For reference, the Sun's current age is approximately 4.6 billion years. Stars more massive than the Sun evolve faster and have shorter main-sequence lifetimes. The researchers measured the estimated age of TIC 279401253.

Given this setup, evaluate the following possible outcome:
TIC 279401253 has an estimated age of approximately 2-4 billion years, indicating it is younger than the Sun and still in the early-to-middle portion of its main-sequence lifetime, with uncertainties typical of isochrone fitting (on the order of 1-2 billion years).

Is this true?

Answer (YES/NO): NO